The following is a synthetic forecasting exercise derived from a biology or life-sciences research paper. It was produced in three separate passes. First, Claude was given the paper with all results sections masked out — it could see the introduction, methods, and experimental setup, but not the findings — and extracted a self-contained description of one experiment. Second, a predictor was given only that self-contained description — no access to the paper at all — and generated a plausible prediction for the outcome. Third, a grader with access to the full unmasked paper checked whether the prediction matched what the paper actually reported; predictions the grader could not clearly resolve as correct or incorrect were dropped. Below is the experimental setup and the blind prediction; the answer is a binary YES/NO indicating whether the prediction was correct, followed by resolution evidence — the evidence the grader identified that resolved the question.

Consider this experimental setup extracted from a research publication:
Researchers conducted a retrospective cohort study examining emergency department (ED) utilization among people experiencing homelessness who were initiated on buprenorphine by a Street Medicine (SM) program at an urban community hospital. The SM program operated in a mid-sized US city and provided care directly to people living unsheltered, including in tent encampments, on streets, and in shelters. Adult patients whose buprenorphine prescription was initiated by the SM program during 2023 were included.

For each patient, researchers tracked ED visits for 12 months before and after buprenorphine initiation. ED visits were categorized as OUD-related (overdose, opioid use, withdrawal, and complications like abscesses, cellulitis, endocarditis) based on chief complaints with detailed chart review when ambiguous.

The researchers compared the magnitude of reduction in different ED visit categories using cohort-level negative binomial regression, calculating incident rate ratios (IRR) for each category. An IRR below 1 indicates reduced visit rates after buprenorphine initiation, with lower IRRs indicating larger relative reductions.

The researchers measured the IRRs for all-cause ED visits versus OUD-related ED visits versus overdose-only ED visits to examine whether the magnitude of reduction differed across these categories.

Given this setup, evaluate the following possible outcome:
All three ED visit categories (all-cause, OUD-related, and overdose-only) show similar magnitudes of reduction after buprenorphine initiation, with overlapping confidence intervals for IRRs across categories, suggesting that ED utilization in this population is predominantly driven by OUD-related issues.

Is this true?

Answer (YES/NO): NO